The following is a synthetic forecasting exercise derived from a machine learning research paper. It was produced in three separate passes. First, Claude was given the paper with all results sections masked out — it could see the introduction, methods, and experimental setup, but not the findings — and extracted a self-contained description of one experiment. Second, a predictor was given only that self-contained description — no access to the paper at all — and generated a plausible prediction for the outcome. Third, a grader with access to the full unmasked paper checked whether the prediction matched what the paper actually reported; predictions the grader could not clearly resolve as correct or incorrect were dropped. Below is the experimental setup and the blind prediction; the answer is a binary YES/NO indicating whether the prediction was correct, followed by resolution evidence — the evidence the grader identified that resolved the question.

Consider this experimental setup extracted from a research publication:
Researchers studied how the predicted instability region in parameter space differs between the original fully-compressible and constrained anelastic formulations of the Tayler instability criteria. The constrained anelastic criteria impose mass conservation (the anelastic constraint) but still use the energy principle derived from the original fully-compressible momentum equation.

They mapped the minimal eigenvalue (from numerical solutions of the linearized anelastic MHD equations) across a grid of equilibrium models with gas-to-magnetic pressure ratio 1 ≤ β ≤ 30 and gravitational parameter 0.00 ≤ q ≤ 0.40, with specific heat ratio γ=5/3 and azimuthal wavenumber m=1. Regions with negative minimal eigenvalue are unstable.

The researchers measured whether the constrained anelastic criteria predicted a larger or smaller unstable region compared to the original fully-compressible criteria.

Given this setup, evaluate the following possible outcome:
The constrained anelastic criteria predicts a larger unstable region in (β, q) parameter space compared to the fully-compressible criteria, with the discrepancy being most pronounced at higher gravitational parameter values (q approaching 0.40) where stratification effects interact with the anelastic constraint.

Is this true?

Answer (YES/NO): NO